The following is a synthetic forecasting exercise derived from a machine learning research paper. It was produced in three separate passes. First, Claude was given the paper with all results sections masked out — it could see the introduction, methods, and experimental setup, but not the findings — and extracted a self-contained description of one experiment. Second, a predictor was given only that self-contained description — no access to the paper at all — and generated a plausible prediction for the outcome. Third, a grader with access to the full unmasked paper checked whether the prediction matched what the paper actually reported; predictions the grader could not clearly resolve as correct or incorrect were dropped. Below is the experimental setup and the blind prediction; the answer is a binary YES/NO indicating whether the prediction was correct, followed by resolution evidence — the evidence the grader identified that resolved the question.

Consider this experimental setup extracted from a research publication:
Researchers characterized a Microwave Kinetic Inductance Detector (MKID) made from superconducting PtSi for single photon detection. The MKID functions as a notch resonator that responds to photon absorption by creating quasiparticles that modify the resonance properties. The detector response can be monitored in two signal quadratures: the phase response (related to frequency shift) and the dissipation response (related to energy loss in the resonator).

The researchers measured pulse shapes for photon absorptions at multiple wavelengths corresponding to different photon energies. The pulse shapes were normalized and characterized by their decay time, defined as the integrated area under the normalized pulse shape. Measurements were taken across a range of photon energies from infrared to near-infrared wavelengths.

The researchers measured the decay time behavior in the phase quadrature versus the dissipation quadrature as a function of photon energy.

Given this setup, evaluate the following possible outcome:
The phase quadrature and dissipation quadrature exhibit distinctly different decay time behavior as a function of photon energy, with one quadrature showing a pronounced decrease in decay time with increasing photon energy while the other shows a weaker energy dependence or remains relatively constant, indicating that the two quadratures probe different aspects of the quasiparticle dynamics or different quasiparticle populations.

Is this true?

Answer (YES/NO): YES